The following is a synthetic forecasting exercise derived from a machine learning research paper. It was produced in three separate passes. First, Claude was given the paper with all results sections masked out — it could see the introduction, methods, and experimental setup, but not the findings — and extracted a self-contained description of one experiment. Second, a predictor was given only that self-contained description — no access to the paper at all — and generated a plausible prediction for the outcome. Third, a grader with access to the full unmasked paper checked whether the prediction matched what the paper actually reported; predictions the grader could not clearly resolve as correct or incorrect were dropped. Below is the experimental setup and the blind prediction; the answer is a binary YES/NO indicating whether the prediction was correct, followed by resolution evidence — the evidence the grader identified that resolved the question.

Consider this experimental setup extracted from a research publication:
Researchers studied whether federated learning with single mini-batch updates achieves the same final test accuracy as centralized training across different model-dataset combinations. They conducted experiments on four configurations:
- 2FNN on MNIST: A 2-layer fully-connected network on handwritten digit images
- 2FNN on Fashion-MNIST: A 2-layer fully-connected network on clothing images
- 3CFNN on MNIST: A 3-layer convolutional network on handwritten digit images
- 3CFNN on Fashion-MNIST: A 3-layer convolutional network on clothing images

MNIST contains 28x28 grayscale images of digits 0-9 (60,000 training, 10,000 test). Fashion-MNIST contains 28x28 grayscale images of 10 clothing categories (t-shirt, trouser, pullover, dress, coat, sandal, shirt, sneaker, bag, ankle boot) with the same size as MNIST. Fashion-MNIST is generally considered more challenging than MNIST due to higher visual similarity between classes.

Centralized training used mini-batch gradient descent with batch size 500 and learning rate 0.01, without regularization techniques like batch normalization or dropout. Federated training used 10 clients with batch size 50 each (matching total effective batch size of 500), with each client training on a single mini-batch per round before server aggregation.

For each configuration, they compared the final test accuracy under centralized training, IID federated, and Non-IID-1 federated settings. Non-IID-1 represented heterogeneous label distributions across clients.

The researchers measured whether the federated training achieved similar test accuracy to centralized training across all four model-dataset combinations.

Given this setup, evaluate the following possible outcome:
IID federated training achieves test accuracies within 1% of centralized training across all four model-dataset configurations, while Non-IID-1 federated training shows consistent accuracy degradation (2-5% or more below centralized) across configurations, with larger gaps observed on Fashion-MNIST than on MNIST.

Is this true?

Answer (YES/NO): NO